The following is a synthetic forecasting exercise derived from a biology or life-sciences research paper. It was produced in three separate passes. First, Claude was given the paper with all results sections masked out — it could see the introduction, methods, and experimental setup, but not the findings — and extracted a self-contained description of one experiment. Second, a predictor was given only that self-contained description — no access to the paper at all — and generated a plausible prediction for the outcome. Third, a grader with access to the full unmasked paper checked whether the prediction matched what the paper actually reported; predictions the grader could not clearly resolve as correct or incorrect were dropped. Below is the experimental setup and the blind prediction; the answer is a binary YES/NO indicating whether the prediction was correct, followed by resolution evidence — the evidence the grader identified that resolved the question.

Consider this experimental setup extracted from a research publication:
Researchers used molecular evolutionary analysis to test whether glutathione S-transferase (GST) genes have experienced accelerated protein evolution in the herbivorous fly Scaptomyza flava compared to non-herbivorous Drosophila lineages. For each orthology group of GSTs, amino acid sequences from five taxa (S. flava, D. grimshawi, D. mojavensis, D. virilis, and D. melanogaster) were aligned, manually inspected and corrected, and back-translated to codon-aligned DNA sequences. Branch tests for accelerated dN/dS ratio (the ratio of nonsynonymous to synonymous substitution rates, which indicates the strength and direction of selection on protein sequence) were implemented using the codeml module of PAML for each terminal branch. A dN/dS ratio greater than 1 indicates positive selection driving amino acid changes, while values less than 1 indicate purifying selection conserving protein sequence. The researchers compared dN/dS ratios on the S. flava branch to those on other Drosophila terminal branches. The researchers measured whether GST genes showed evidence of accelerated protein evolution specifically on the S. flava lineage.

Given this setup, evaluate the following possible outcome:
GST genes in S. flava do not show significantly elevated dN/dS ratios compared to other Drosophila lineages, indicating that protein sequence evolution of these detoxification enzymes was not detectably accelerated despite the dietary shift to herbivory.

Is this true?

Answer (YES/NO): NO